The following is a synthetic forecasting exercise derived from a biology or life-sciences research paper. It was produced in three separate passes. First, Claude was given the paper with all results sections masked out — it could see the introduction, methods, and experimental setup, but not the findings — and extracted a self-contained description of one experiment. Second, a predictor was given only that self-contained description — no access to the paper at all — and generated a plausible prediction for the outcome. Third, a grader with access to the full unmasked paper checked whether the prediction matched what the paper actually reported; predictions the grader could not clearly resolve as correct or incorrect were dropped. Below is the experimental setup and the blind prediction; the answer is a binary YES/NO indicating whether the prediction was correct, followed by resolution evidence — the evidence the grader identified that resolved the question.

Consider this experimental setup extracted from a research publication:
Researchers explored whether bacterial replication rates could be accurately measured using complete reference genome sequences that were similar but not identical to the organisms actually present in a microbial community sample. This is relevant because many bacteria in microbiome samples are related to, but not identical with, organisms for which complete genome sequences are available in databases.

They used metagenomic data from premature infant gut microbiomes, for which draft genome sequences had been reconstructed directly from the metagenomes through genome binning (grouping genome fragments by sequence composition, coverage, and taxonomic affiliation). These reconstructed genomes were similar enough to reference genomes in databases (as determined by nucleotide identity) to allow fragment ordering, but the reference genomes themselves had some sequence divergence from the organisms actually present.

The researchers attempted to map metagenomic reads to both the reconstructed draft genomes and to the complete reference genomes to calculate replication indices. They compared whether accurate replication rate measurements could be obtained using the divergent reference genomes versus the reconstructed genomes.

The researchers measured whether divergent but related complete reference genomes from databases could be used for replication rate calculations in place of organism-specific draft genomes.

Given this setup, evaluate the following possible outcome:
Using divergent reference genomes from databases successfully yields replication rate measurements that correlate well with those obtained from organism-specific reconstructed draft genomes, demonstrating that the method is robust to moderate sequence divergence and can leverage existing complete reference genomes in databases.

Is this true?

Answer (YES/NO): NO